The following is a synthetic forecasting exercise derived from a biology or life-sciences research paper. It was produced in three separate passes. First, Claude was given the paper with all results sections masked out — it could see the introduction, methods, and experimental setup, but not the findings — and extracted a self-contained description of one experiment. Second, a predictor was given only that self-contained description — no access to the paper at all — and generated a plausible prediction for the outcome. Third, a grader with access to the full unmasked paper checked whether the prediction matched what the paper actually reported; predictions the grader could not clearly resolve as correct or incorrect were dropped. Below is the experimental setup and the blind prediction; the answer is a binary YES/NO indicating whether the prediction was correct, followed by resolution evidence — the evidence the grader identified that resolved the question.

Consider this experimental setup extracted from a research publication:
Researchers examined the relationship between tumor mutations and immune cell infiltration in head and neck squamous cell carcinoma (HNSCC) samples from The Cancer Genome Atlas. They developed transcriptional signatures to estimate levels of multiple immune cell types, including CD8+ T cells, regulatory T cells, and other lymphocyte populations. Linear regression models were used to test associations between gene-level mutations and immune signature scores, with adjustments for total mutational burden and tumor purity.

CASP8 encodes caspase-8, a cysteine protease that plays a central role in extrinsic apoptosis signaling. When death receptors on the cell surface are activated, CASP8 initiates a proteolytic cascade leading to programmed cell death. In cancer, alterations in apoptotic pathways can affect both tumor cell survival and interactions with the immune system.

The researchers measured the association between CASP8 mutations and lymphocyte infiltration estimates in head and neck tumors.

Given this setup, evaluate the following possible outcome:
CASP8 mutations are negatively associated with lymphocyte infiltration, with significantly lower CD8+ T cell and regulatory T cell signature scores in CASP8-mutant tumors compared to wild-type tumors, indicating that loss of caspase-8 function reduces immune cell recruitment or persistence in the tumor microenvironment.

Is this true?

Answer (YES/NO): NO